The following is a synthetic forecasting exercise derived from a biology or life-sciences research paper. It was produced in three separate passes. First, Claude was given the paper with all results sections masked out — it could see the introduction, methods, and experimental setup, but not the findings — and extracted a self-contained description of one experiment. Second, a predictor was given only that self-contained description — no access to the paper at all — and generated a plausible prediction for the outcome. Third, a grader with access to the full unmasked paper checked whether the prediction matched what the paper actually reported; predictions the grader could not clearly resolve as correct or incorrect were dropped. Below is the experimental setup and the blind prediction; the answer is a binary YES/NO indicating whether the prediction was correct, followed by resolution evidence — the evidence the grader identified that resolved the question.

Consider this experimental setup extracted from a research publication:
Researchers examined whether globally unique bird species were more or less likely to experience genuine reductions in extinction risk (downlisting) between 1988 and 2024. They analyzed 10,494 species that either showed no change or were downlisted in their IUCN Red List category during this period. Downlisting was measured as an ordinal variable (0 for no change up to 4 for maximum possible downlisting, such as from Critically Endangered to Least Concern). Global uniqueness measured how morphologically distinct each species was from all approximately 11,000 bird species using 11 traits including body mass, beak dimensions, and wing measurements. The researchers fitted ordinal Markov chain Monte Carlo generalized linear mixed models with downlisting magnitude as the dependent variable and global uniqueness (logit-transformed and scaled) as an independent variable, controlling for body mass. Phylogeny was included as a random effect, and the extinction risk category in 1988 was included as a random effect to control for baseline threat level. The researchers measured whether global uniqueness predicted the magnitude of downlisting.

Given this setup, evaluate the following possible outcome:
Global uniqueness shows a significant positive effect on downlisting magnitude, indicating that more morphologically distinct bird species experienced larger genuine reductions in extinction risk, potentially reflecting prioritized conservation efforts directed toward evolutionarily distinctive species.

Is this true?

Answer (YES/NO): NO